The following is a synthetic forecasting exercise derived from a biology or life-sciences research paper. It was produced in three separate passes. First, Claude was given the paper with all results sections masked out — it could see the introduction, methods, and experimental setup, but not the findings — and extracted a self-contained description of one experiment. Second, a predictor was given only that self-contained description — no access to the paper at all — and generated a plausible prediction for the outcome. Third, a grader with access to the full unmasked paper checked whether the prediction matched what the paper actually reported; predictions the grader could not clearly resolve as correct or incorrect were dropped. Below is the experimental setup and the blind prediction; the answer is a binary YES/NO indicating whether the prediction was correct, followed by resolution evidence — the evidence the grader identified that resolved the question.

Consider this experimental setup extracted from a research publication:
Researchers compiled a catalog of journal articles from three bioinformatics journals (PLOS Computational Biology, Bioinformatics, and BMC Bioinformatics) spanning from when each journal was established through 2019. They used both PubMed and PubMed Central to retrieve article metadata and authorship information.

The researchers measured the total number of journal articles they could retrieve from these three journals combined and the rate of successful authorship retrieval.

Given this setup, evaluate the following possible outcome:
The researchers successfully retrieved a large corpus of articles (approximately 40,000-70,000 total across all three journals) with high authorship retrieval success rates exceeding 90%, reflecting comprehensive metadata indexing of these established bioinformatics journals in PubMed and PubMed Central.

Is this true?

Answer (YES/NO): NO